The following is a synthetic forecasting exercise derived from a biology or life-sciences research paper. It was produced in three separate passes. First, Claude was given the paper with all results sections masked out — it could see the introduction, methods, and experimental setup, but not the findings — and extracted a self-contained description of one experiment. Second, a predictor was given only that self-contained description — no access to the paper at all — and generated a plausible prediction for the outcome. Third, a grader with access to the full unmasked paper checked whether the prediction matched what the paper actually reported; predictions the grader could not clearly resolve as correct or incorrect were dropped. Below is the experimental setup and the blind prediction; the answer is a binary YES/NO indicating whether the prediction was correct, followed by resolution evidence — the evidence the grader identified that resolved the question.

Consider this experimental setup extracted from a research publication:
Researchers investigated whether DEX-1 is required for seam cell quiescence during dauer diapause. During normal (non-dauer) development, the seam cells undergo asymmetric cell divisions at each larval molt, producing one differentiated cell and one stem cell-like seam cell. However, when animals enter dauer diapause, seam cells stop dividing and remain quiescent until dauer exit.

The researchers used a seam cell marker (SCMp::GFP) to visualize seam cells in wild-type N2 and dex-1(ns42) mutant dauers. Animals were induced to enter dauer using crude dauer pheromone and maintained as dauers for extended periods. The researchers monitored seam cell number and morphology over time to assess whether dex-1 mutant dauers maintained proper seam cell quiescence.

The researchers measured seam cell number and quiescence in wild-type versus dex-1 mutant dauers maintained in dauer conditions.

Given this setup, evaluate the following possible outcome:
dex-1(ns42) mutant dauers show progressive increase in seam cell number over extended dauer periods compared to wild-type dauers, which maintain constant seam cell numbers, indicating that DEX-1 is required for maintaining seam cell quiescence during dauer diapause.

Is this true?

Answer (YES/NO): NO